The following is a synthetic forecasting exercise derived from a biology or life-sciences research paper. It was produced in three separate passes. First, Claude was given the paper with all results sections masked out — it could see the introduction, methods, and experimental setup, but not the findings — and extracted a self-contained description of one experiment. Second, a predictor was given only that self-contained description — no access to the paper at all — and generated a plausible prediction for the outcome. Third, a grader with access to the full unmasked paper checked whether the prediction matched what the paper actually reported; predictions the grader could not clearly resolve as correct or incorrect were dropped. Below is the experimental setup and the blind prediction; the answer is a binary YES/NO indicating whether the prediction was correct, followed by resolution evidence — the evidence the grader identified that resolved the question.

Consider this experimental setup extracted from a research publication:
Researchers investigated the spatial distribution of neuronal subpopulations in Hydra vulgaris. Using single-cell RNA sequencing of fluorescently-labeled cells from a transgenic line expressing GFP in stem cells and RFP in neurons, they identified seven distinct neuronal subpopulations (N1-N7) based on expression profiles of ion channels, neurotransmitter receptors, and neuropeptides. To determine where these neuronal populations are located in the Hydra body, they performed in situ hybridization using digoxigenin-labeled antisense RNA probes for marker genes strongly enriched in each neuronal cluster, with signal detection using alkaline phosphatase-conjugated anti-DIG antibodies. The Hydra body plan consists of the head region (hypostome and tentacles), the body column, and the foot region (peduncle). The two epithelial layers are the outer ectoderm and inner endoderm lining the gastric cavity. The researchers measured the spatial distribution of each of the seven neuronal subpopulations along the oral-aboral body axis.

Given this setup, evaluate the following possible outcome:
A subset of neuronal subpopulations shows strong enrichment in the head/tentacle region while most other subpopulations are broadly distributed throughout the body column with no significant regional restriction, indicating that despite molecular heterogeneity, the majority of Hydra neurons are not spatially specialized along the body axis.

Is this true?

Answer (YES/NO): NO